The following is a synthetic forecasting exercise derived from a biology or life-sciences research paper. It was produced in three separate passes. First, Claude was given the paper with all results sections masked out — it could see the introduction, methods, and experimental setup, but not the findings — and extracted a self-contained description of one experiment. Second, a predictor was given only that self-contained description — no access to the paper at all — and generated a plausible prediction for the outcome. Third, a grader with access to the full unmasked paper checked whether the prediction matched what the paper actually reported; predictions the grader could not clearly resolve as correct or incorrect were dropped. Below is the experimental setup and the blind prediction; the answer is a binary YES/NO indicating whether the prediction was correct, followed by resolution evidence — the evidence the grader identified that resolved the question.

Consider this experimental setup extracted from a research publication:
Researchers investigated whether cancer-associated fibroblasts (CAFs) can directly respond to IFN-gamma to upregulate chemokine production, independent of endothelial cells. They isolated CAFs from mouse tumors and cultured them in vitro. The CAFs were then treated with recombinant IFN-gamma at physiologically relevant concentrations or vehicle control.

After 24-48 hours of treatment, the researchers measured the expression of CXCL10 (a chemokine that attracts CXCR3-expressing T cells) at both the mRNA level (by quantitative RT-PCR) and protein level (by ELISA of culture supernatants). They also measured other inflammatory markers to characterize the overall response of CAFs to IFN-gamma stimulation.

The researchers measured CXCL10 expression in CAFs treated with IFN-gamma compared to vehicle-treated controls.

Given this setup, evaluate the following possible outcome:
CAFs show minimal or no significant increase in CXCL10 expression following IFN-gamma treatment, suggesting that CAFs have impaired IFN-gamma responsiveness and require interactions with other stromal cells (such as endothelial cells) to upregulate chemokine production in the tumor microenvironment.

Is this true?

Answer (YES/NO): NO